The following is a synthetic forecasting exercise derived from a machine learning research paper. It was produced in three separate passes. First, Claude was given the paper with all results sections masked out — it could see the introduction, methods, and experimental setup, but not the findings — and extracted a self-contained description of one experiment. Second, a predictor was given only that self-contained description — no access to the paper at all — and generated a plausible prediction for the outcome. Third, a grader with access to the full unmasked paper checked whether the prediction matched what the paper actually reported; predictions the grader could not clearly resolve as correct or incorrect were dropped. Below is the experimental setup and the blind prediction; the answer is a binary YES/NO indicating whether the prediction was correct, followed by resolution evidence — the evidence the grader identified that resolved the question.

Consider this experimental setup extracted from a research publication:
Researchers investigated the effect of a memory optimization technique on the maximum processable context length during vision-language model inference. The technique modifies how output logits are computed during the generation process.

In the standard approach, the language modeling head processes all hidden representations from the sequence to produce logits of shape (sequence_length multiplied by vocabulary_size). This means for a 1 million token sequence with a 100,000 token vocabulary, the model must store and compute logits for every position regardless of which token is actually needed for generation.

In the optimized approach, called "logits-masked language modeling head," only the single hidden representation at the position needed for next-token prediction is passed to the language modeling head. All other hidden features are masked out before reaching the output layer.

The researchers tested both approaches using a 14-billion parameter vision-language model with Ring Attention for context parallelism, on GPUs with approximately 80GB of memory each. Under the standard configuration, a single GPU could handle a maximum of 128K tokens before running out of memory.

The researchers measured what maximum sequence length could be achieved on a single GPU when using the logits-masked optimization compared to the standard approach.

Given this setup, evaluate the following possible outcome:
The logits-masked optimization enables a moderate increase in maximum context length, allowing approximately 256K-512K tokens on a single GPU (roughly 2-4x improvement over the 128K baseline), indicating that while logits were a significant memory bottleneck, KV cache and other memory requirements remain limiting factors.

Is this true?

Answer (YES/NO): NO